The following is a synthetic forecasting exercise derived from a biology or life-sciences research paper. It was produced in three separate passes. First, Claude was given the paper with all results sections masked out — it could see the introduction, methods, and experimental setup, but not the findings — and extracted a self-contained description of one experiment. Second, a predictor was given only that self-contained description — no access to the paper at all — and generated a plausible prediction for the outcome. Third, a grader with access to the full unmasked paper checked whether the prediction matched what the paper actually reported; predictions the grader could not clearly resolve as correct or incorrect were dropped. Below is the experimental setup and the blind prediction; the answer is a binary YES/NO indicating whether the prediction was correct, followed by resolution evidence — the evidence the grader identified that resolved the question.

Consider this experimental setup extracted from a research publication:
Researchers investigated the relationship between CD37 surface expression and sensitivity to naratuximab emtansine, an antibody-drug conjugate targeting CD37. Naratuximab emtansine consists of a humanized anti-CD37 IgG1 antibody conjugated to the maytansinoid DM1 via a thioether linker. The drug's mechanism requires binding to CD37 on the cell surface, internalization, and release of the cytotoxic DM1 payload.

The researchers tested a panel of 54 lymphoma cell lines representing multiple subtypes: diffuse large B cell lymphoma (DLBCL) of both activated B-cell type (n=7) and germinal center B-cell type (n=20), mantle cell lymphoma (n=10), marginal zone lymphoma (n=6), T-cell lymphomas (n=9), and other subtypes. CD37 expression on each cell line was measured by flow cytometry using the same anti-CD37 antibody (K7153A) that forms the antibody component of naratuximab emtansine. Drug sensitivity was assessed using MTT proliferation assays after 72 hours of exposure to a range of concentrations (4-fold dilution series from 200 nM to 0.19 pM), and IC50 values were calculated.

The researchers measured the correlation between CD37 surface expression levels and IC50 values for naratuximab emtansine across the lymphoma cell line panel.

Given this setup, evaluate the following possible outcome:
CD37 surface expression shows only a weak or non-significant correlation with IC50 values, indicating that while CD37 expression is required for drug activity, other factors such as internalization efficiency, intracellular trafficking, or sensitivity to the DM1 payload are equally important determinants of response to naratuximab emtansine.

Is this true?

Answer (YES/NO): NO